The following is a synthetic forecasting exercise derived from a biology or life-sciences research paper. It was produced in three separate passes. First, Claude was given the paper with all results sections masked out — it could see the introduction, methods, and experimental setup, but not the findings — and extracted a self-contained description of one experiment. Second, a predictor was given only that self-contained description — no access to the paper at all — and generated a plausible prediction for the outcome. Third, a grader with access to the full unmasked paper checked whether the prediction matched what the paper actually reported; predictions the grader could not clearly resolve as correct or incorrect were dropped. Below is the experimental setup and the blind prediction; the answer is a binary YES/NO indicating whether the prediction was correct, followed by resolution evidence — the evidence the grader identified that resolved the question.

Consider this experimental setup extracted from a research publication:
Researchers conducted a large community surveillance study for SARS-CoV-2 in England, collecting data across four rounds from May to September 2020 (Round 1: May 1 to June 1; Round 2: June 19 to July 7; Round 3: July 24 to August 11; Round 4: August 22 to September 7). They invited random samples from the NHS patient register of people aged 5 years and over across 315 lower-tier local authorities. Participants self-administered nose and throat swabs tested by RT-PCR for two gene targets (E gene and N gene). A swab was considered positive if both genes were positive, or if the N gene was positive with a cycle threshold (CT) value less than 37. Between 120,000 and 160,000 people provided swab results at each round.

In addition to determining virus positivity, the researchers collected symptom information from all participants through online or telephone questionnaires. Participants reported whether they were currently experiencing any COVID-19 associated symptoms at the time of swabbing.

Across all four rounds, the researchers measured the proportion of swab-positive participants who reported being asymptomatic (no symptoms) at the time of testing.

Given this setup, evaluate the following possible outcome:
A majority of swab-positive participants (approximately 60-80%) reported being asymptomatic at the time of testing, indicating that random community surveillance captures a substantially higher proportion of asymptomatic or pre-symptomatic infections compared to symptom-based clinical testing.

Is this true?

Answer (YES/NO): YES